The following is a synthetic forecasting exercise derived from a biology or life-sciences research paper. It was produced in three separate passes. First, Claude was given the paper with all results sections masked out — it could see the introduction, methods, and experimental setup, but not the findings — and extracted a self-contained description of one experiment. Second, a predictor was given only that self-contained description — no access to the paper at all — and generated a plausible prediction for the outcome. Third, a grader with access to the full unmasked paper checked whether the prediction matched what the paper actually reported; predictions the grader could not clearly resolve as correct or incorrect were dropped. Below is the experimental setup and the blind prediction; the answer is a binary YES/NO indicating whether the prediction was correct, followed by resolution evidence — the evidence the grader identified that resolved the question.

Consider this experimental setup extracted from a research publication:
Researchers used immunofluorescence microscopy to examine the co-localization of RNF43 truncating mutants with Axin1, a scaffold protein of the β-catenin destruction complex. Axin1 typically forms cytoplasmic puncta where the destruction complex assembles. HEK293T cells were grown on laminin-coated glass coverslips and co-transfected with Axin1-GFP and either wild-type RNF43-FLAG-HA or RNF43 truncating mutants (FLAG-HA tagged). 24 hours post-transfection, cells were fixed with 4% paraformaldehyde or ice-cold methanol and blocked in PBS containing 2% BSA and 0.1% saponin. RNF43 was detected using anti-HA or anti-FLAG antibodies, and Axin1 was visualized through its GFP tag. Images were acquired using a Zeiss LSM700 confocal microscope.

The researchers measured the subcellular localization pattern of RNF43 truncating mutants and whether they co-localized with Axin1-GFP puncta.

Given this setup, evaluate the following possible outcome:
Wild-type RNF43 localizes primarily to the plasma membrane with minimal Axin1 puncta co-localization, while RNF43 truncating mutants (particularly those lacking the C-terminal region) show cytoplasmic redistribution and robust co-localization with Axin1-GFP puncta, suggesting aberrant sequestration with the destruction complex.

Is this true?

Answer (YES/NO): NO